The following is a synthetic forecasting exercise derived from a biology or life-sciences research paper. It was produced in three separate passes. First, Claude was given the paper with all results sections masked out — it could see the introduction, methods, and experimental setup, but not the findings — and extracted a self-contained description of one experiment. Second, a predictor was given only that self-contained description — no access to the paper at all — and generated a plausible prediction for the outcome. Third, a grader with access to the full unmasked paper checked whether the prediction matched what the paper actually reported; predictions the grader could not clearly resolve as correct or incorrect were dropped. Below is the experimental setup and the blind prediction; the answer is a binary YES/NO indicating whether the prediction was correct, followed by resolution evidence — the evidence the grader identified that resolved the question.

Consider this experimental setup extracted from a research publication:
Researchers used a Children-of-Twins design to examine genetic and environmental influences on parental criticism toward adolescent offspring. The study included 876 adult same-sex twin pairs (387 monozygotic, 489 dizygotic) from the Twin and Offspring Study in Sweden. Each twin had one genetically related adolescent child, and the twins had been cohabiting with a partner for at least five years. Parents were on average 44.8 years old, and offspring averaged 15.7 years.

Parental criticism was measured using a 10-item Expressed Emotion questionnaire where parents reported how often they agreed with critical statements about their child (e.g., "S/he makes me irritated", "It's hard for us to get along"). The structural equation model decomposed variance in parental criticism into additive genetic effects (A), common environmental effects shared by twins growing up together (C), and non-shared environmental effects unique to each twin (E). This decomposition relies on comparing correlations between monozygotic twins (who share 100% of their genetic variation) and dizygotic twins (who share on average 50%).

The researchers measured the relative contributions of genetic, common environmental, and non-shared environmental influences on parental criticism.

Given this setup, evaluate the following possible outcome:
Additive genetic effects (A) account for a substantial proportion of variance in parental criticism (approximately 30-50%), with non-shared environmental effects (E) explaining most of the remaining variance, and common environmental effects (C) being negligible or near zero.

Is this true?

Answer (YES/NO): NO